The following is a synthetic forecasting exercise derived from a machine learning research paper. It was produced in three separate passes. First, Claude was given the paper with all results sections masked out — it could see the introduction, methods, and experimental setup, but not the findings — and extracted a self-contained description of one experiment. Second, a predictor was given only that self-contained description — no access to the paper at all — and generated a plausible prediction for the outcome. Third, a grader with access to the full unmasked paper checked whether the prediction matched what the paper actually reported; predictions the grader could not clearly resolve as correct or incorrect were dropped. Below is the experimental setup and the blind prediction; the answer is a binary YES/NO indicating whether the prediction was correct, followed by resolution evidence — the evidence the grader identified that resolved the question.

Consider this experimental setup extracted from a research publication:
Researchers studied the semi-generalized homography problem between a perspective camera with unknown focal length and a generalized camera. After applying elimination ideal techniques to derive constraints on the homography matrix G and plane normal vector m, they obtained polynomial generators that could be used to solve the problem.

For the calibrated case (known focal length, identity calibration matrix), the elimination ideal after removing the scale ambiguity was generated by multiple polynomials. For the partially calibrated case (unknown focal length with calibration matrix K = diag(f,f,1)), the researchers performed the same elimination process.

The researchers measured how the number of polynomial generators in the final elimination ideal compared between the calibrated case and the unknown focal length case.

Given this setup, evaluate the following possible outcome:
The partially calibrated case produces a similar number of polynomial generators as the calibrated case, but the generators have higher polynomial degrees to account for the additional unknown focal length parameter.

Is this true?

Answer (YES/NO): NO